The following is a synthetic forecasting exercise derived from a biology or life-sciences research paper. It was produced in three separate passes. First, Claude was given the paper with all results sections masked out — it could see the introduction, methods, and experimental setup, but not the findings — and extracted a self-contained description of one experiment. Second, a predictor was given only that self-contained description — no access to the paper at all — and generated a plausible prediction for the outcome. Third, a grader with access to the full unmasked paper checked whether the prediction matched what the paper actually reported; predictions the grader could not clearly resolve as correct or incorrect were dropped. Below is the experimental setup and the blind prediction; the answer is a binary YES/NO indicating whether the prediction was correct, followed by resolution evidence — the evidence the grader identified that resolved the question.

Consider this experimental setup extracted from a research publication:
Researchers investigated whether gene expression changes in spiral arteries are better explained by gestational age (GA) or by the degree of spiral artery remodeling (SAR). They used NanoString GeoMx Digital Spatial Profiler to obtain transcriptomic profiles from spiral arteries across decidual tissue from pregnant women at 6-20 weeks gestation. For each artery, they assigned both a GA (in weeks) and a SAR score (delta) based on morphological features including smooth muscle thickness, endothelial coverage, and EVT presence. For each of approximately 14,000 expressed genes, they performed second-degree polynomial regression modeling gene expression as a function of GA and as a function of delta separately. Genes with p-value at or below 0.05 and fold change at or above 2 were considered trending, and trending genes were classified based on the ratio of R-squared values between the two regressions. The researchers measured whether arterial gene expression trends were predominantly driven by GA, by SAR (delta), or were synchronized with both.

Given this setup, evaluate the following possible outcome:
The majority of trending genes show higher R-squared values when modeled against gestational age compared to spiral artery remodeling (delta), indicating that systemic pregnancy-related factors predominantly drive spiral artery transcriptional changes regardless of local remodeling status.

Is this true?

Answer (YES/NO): NO